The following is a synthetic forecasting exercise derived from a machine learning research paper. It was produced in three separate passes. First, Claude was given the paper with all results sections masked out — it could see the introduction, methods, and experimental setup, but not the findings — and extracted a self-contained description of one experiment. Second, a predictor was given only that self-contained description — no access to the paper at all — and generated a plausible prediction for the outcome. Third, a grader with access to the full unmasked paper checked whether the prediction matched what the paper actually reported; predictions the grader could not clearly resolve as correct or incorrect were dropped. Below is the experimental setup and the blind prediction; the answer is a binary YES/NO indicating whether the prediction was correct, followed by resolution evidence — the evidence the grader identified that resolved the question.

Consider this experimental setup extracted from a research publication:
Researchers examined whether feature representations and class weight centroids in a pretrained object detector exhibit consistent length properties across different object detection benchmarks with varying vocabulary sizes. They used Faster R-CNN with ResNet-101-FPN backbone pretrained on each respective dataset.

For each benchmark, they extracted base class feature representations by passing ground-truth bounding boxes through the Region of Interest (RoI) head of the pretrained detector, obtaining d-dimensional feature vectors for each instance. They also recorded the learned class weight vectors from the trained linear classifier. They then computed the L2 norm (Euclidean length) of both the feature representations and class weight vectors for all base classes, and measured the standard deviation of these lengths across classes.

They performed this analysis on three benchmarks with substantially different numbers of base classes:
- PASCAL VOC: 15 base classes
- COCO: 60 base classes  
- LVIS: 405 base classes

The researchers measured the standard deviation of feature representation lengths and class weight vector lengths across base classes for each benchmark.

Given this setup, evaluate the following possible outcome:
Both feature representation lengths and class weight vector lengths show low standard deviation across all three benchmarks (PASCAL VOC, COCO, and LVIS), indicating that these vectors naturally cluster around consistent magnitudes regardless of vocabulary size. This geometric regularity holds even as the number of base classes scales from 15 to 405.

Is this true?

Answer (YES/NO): YES